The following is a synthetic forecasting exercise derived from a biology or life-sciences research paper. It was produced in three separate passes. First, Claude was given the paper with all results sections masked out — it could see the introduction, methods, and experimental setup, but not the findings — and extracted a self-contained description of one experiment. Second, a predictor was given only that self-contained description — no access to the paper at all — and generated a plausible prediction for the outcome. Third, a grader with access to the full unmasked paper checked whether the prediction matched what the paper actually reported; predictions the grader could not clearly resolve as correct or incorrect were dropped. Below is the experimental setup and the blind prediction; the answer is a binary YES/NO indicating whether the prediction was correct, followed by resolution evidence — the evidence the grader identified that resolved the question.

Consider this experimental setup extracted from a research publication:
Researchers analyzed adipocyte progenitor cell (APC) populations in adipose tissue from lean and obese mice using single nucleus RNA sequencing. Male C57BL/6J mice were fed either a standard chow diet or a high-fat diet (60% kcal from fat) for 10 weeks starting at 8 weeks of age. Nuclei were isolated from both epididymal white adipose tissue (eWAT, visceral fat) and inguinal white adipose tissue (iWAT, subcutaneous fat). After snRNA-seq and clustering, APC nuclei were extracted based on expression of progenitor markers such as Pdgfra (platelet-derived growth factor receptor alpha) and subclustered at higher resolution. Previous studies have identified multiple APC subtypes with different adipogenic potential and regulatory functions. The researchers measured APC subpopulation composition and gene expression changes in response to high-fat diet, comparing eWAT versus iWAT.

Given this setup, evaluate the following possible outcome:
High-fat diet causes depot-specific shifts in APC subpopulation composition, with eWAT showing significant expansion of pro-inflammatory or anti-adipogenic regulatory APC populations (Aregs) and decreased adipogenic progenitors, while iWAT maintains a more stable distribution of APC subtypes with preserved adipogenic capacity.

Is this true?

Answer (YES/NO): NO